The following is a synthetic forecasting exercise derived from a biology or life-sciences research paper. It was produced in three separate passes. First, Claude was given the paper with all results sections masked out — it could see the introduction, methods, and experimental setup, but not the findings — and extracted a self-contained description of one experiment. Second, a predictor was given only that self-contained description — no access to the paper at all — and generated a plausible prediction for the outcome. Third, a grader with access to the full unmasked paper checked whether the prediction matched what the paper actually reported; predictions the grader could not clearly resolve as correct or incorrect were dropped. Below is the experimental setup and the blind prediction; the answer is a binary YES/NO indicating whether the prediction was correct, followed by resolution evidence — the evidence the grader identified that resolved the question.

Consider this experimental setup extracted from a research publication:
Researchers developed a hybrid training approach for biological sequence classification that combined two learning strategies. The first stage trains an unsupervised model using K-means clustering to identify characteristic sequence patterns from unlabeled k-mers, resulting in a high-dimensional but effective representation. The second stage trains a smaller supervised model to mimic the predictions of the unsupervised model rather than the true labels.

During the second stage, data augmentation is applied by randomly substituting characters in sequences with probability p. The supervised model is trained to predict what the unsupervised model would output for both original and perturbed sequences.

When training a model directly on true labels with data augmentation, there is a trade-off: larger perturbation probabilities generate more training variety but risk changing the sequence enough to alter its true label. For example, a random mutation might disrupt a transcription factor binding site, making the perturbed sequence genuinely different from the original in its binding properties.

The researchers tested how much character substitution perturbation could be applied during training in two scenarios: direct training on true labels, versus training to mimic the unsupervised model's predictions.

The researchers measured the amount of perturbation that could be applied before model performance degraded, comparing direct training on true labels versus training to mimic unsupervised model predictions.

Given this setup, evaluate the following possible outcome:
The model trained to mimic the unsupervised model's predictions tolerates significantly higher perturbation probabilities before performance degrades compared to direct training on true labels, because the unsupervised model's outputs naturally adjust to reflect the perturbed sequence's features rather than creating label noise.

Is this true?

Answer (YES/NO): YES